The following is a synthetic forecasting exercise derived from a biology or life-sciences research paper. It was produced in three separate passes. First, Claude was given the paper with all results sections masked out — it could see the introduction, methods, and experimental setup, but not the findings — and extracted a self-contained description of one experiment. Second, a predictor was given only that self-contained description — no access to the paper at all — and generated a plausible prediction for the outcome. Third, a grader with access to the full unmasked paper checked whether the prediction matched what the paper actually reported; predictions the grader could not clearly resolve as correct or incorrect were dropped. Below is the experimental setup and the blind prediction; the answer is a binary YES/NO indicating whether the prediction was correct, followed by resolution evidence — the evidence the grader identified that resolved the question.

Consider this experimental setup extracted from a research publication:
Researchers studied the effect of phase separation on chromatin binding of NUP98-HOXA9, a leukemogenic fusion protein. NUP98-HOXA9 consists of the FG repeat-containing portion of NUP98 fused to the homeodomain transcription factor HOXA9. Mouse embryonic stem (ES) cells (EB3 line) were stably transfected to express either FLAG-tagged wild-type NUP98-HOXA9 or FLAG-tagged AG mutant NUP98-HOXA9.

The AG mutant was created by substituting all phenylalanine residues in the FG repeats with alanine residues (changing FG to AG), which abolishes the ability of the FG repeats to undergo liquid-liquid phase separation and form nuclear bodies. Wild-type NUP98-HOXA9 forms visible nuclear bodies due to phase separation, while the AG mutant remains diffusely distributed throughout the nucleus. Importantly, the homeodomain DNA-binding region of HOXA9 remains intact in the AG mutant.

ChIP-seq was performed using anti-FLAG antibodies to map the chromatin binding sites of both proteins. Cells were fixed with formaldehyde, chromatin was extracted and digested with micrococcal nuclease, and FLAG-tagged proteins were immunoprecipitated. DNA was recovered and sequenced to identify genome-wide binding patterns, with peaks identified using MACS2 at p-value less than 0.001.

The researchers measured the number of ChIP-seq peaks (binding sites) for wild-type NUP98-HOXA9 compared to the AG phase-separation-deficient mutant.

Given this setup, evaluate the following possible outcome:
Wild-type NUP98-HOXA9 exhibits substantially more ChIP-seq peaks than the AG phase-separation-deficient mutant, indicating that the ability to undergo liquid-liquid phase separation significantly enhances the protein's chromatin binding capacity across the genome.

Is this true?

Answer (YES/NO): YES